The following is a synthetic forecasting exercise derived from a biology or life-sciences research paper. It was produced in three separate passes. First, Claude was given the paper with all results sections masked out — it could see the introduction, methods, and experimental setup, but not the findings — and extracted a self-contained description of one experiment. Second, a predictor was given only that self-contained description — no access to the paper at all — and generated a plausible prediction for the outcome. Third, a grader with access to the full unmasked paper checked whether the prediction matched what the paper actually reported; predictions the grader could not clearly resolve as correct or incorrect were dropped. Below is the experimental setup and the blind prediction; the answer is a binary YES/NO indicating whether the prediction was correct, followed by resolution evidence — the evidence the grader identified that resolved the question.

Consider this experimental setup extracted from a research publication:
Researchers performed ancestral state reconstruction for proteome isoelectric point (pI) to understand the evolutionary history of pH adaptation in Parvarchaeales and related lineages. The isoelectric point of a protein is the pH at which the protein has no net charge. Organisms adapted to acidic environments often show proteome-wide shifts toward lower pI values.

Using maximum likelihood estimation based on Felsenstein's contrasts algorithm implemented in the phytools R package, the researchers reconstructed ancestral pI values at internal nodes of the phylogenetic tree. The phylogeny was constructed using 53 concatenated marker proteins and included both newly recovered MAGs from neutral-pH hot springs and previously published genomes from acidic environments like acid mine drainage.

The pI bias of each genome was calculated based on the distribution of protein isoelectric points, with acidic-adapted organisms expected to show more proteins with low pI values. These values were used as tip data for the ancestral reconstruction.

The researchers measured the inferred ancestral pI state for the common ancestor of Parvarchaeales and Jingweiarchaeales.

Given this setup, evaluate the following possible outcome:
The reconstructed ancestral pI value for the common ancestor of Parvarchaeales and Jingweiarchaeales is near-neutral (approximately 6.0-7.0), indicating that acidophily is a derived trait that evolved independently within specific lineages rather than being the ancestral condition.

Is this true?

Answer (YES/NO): YES